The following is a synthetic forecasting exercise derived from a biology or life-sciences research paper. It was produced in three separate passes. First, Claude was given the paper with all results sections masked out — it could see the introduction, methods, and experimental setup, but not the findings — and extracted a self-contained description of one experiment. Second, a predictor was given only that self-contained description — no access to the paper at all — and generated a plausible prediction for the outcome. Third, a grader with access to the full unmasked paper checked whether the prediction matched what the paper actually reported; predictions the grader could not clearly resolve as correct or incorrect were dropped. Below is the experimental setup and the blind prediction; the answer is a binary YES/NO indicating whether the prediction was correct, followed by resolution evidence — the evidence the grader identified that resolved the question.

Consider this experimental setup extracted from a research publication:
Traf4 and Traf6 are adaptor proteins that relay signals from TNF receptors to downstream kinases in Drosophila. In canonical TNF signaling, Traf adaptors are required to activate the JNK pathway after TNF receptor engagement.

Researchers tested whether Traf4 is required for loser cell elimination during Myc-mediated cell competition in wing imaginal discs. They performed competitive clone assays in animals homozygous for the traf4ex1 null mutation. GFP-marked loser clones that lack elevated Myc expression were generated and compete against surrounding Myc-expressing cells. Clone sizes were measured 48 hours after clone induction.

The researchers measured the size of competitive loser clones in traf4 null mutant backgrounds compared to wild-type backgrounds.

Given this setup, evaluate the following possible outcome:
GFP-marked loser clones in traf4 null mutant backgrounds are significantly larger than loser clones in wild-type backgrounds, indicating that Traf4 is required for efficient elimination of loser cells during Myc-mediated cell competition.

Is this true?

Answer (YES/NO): YES